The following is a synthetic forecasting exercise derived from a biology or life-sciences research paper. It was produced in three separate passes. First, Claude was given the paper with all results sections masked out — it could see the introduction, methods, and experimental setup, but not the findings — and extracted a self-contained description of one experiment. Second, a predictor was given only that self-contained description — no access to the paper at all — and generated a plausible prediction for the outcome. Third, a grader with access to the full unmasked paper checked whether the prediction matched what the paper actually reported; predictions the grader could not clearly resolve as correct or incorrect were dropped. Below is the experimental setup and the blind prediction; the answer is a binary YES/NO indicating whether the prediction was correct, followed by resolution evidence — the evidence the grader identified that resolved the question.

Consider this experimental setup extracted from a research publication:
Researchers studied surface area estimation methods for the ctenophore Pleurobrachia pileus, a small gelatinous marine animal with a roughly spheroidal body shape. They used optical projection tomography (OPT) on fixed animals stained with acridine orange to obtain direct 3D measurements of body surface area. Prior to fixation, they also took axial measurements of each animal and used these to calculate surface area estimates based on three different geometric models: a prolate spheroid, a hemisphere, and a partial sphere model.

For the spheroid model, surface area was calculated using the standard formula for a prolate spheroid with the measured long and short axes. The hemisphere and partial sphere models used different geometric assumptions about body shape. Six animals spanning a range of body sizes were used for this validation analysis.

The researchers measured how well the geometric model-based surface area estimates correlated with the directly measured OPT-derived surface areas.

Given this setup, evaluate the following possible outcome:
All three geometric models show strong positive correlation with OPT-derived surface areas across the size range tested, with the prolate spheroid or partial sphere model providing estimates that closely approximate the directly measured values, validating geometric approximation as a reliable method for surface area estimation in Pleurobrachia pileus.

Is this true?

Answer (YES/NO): YES